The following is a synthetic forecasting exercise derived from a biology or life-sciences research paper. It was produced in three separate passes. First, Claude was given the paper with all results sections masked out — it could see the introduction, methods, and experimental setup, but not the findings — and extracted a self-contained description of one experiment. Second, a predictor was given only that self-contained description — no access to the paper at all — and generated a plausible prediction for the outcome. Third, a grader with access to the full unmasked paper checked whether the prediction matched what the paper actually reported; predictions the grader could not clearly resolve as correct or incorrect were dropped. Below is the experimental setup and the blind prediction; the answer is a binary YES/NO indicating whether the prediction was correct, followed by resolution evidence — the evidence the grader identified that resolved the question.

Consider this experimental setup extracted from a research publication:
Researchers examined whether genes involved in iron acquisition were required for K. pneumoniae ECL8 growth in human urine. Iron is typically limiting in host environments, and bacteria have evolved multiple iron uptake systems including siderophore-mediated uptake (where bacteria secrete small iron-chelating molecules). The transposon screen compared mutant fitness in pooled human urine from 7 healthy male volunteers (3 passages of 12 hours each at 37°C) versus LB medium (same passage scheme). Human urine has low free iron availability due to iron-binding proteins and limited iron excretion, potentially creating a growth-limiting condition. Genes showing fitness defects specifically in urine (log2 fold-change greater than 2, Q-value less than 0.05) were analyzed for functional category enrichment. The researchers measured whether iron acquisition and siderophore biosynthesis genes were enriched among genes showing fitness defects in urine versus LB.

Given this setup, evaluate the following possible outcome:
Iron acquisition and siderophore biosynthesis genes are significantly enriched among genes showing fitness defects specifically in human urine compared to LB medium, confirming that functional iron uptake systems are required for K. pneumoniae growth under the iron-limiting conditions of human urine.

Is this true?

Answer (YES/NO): NO